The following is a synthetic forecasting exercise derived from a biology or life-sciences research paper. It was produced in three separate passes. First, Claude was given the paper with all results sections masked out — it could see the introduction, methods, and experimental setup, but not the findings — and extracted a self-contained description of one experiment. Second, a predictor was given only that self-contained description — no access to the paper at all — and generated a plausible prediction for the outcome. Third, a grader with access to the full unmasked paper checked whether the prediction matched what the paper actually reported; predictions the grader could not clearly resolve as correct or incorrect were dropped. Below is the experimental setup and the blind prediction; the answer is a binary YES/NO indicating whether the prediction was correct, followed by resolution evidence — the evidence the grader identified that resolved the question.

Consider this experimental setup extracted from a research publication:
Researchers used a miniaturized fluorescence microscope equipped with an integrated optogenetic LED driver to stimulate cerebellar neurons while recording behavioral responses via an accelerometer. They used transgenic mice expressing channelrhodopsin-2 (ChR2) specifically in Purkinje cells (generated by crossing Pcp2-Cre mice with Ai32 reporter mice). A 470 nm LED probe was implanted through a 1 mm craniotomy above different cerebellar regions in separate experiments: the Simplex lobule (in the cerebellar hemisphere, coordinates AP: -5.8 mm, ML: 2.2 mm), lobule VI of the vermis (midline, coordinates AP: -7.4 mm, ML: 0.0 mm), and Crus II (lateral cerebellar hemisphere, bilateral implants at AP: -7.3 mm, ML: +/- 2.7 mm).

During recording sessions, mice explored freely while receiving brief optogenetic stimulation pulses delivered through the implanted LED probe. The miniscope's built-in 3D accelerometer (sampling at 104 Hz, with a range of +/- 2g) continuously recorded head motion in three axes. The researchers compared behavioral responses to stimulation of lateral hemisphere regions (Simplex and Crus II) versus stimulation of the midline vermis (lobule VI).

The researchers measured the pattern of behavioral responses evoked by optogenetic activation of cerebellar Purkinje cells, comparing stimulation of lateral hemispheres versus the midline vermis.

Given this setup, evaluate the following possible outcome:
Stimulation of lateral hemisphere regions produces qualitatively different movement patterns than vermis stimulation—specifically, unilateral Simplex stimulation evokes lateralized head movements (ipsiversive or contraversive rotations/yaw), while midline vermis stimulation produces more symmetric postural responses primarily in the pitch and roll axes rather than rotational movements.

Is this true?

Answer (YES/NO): NO